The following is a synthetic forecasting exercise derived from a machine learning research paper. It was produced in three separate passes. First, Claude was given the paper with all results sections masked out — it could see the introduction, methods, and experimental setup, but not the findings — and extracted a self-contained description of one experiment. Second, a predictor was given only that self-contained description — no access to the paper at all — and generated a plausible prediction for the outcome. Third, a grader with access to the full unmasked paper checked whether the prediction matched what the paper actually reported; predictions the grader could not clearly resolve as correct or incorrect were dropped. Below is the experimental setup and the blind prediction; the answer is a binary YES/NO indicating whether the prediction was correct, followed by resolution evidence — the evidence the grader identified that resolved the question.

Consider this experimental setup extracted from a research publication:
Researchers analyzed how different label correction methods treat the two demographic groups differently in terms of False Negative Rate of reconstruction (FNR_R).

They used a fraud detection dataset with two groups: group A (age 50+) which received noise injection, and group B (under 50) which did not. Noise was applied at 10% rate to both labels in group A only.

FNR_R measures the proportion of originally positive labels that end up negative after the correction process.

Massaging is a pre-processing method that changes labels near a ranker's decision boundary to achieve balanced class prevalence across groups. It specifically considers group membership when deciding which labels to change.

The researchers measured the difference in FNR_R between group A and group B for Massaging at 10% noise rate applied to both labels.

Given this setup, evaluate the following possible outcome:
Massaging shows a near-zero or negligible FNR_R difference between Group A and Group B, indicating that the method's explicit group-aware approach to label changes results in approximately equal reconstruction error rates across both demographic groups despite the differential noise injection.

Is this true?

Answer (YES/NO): NO